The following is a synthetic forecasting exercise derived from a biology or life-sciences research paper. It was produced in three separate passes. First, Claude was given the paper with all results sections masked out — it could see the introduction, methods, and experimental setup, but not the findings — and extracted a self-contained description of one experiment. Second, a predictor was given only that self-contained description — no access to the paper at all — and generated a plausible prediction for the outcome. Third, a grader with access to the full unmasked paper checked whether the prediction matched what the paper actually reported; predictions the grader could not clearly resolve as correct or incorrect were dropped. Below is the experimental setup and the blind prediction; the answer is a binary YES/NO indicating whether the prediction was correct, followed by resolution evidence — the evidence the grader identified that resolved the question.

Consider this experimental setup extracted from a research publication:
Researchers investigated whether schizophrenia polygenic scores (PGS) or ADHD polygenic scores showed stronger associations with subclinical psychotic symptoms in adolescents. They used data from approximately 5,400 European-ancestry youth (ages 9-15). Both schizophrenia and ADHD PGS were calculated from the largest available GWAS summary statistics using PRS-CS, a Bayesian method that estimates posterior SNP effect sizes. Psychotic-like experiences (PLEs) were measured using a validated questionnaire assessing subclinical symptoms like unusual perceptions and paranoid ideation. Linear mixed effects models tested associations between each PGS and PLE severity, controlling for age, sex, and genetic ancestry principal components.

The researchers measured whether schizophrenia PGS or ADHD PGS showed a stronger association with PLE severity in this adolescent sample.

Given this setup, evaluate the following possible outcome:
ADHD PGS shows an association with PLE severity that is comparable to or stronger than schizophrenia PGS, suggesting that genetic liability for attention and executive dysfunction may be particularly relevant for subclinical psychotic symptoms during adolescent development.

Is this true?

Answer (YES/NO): YES